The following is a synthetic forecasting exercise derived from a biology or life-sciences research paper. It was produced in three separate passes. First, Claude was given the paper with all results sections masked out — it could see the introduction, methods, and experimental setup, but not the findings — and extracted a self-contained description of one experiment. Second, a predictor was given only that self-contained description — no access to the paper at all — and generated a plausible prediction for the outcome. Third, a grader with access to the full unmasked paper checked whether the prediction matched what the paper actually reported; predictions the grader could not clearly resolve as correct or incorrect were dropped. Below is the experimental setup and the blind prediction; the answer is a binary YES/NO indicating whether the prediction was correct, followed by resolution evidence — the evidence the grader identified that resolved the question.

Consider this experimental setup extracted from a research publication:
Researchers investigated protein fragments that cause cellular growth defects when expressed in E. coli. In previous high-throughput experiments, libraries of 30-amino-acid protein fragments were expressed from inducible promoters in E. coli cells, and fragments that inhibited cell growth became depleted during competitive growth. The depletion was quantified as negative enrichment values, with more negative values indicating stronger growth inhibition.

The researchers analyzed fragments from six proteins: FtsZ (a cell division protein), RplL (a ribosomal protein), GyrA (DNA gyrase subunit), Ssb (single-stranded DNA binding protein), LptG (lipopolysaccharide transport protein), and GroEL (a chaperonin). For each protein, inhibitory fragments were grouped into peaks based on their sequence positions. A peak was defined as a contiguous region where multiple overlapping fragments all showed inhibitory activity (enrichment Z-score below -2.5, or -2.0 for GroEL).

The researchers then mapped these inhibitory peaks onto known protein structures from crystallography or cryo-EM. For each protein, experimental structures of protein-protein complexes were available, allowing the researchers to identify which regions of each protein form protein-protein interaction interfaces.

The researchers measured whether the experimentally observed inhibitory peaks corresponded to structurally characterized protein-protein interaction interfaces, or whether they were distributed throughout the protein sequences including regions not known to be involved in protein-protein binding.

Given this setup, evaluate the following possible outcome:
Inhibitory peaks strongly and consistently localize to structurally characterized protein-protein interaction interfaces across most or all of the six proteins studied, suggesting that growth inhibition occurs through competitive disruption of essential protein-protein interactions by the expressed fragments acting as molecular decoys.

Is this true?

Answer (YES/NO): NO